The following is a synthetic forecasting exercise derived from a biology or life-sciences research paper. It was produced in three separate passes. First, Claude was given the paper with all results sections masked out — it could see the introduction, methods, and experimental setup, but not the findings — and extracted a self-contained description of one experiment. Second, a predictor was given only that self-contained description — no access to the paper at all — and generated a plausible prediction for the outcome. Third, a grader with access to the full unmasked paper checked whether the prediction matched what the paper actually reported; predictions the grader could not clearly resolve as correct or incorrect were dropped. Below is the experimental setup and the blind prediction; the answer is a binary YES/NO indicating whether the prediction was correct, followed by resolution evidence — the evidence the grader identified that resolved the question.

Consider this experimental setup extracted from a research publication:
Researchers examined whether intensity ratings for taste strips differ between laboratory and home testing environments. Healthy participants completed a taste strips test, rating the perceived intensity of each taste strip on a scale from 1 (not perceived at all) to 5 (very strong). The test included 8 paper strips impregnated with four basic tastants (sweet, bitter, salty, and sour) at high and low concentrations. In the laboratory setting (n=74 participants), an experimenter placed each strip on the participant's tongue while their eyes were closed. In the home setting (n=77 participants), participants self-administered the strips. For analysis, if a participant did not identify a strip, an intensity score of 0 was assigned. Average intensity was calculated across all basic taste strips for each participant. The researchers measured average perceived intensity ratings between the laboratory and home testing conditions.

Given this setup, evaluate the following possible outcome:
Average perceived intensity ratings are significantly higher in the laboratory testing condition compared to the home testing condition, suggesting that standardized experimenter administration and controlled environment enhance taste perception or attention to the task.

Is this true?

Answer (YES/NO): NO